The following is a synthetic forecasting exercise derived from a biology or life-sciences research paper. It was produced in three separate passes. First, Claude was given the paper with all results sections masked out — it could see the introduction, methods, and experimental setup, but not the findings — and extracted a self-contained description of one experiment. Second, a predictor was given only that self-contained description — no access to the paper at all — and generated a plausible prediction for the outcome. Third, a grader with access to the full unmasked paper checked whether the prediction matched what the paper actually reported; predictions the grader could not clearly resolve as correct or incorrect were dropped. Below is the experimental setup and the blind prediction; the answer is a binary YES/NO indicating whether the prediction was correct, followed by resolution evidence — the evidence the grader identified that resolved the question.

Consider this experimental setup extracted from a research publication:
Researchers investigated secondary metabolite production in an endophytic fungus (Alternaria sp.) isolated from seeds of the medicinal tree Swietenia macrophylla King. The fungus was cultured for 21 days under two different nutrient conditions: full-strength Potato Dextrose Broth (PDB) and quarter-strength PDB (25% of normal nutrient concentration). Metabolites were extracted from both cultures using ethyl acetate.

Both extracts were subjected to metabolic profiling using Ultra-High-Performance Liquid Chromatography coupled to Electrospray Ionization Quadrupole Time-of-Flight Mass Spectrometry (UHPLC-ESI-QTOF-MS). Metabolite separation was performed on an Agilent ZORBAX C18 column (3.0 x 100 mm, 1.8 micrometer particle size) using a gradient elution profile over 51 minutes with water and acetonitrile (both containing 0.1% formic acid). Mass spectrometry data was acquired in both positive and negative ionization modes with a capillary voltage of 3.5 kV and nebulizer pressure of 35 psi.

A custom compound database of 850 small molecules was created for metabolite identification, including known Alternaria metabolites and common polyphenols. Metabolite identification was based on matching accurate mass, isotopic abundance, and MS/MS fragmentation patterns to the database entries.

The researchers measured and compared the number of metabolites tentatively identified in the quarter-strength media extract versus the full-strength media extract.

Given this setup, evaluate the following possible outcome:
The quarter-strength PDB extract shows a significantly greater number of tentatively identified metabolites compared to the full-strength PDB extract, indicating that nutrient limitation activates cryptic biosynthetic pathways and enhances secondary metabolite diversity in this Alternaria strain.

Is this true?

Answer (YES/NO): NO